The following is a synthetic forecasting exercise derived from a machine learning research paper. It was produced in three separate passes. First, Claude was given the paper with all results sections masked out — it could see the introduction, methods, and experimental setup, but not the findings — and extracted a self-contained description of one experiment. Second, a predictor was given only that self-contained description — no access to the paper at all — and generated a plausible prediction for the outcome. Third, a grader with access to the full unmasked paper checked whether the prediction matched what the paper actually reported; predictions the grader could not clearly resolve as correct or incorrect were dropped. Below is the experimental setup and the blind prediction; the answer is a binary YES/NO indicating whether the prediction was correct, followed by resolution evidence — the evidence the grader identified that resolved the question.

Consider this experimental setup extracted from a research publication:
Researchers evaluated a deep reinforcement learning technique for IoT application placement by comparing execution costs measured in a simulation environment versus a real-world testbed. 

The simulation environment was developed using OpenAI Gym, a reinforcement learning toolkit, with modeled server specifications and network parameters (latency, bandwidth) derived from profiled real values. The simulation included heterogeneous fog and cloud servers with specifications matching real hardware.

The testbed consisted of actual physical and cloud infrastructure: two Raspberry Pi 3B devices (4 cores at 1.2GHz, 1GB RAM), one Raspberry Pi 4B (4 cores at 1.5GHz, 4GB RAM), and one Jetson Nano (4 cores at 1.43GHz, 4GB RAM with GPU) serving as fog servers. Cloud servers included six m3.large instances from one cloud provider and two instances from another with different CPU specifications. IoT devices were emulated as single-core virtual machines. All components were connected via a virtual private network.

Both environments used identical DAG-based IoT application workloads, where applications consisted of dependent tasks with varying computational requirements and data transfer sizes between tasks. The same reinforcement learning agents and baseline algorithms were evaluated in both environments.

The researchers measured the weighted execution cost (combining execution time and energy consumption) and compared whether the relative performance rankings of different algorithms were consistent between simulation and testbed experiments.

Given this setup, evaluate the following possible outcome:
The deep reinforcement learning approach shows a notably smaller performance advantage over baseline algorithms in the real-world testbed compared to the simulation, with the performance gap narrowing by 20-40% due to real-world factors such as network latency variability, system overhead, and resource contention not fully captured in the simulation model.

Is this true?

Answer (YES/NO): NO